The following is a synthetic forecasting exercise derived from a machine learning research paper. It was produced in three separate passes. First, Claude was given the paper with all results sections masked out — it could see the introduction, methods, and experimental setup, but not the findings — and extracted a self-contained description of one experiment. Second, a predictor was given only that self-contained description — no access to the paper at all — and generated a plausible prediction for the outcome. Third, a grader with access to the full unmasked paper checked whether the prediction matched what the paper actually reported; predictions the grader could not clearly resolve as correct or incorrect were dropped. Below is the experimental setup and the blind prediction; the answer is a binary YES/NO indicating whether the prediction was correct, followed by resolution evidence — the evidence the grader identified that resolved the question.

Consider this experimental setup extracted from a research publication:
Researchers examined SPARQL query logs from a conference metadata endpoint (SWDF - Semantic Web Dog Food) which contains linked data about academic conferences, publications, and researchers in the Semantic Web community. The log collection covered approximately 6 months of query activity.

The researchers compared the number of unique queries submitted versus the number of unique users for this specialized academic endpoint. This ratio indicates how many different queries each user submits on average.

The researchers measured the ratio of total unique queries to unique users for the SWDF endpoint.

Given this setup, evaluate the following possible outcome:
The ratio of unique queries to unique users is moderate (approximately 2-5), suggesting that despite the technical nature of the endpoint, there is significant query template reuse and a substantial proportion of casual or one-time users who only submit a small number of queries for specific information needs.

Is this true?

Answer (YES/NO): NO